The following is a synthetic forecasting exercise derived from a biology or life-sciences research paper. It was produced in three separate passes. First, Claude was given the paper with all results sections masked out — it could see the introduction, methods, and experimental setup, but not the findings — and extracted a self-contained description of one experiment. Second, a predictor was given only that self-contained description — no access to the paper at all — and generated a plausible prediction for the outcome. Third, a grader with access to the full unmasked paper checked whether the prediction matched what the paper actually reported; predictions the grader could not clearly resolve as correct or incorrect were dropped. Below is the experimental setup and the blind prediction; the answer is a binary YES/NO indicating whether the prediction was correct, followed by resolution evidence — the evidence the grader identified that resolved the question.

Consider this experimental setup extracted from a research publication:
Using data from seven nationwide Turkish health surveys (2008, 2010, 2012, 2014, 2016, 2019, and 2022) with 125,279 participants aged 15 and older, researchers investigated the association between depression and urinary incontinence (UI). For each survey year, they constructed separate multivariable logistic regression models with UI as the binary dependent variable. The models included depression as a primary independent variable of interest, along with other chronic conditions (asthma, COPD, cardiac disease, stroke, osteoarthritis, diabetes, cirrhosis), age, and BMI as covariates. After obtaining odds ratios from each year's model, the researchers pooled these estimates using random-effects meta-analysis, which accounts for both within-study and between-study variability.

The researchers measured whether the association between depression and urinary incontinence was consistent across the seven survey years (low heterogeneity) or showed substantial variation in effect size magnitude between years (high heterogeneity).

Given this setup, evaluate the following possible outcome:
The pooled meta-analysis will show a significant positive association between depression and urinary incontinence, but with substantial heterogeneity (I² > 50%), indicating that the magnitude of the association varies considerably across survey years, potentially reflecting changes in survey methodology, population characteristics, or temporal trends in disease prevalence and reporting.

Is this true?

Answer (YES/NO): NO